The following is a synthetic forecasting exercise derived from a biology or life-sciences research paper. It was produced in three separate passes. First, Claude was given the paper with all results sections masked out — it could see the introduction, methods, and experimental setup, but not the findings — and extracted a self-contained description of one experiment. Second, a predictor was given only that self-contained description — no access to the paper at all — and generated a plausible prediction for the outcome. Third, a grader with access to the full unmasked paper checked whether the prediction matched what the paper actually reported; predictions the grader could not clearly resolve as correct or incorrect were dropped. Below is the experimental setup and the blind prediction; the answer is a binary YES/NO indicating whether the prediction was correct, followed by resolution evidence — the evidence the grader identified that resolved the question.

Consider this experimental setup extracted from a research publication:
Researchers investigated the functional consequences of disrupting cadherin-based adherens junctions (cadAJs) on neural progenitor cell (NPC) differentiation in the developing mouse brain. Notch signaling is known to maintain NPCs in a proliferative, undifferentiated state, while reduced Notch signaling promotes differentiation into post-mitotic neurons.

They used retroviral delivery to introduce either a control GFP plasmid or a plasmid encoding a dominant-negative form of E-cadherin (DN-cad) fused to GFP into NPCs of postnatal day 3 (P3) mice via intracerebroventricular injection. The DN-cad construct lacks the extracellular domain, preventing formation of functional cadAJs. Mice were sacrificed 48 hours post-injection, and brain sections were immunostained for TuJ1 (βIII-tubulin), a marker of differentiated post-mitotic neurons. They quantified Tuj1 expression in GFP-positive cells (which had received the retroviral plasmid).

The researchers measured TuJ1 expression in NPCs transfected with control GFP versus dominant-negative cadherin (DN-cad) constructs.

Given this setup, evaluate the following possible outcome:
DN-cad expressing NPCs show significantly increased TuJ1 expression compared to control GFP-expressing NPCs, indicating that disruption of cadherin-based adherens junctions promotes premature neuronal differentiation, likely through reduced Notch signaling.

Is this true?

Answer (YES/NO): YES